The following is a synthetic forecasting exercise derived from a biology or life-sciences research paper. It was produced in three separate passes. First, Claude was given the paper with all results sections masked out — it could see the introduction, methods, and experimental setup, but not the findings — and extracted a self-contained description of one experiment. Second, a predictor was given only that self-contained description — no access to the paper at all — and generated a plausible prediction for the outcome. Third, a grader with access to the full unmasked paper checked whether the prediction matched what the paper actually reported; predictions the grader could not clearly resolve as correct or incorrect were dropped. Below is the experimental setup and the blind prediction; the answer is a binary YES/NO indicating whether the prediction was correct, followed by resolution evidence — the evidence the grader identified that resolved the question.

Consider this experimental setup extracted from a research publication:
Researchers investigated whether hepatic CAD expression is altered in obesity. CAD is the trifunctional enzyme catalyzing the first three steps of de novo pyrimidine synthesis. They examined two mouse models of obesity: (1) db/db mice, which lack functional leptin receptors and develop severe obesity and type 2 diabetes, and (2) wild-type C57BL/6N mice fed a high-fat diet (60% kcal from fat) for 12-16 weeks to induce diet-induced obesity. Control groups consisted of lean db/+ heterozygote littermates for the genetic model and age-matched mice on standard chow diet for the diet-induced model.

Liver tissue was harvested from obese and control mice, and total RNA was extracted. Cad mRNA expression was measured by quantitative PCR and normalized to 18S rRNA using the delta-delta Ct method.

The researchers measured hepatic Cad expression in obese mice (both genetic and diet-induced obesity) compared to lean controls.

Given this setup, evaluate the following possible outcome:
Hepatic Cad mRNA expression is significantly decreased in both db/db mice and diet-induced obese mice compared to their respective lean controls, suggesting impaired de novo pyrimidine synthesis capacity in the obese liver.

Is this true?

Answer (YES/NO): YES